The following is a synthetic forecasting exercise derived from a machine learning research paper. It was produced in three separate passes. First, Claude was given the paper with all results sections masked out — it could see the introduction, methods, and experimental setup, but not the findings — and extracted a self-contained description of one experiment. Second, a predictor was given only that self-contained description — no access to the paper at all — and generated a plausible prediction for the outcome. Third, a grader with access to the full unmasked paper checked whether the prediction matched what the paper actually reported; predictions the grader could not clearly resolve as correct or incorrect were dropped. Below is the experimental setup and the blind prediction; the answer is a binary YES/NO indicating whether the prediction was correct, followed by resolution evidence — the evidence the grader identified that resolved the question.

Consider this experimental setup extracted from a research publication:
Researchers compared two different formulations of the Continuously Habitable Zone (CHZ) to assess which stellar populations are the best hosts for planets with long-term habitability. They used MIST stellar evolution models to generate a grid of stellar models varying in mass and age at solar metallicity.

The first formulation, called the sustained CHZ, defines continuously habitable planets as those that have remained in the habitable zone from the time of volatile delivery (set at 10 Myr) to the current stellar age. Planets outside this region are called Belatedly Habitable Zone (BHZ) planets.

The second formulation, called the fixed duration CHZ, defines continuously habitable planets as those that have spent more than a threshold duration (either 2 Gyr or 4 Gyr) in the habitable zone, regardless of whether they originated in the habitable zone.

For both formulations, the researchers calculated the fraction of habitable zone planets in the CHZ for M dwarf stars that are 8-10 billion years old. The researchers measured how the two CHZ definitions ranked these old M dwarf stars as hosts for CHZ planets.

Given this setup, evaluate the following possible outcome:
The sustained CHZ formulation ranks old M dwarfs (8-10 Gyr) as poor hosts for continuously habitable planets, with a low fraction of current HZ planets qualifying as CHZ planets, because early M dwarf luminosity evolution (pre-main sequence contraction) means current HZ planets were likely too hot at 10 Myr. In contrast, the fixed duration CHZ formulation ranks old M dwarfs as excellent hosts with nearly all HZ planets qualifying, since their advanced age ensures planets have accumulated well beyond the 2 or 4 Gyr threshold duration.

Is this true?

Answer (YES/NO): YES